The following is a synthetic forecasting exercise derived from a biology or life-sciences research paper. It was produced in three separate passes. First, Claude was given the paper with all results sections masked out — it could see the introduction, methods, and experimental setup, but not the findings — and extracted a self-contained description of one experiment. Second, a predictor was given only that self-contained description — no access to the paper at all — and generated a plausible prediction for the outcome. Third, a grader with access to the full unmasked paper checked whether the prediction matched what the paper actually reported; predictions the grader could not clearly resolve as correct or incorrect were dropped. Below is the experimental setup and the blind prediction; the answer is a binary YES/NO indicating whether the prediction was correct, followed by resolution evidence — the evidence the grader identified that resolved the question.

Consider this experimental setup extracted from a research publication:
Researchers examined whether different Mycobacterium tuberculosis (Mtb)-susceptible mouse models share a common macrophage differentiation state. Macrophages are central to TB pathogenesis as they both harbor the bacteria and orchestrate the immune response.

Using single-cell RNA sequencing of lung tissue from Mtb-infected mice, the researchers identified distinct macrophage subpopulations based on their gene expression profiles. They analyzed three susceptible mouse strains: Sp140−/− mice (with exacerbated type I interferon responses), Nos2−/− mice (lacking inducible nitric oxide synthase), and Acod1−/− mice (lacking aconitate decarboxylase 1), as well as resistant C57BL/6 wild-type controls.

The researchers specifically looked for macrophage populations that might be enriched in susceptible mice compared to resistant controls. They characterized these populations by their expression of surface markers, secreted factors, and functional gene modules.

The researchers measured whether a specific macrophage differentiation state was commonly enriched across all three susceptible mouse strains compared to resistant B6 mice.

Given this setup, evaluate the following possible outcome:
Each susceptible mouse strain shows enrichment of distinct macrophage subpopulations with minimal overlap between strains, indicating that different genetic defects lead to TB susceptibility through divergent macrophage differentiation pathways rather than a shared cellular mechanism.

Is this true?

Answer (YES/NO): NO